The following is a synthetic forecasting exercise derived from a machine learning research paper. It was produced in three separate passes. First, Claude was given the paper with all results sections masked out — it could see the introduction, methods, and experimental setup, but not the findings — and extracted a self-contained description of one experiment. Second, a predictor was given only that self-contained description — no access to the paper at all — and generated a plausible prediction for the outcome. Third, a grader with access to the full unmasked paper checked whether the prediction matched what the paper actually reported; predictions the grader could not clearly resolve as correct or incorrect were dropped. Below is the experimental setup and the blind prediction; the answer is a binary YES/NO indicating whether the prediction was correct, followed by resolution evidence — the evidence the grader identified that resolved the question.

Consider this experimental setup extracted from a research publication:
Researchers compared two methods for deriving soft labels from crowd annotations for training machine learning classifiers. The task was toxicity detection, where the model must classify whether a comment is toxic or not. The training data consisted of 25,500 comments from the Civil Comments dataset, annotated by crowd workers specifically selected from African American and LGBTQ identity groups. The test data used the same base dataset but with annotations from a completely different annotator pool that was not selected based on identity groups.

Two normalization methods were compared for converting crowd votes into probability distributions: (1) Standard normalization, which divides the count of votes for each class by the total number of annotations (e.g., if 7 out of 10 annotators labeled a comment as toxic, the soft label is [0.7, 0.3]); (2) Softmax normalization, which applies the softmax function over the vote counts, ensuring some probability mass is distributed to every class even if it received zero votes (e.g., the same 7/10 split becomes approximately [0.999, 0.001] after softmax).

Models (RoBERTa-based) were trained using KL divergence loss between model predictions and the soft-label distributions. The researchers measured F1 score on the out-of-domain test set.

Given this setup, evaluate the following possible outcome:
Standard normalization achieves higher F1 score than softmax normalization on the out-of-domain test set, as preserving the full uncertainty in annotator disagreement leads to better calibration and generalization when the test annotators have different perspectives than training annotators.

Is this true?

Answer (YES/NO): NO